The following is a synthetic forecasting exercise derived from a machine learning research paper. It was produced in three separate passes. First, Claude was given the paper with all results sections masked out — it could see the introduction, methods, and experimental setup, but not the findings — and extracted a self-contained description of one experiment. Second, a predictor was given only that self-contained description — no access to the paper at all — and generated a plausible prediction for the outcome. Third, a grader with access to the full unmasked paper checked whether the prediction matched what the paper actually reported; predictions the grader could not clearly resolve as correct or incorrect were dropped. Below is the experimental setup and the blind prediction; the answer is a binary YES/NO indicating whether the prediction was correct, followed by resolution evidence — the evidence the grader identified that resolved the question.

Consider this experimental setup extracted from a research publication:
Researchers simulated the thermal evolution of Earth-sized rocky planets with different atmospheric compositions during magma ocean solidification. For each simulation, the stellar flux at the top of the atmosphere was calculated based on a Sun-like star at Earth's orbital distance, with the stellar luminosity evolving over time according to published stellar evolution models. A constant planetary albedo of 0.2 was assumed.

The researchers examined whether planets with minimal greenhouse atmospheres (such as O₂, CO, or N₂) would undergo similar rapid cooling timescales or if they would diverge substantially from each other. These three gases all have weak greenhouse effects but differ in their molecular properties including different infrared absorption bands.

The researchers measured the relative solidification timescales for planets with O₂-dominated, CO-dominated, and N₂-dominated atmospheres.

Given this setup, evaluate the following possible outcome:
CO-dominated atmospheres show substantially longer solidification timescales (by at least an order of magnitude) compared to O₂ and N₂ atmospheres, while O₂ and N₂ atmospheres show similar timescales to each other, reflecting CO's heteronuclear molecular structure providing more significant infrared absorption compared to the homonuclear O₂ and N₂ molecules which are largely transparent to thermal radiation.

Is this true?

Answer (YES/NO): NO